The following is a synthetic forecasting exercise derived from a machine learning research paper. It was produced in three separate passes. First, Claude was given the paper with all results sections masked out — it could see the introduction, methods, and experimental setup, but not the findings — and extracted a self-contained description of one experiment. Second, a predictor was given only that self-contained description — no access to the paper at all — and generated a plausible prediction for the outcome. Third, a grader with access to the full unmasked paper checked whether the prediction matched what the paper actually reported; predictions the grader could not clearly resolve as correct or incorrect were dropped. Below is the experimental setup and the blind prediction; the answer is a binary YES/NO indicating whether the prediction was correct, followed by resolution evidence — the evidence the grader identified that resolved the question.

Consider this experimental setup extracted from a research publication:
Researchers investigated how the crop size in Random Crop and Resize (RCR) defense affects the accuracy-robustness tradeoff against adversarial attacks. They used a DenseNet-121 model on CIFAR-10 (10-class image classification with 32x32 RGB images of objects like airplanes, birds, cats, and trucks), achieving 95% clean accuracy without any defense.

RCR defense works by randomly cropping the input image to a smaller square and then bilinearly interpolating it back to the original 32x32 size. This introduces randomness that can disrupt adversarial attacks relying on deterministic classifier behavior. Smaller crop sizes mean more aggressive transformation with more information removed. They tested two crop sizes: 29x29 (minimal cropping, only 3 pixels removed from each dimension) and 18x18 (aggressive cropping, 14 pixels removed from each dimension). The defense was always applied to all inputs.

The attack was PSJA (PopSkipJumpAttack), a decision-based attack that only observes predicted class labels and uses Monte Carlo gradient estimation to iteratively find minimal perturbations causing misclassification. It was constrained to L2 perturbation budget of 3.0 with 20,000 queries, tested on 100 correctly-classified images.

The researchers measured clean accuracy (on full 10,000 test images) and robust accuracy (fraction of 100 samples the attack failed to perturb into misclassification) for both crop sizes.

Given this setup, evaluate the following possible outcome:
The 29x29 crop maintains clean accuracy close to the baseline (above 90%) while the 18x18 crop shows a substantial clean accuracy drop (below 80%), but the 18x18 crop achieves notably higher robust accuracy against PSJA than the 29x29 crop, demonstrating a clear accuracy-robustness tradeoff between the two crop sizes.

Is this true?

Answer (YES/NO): NO